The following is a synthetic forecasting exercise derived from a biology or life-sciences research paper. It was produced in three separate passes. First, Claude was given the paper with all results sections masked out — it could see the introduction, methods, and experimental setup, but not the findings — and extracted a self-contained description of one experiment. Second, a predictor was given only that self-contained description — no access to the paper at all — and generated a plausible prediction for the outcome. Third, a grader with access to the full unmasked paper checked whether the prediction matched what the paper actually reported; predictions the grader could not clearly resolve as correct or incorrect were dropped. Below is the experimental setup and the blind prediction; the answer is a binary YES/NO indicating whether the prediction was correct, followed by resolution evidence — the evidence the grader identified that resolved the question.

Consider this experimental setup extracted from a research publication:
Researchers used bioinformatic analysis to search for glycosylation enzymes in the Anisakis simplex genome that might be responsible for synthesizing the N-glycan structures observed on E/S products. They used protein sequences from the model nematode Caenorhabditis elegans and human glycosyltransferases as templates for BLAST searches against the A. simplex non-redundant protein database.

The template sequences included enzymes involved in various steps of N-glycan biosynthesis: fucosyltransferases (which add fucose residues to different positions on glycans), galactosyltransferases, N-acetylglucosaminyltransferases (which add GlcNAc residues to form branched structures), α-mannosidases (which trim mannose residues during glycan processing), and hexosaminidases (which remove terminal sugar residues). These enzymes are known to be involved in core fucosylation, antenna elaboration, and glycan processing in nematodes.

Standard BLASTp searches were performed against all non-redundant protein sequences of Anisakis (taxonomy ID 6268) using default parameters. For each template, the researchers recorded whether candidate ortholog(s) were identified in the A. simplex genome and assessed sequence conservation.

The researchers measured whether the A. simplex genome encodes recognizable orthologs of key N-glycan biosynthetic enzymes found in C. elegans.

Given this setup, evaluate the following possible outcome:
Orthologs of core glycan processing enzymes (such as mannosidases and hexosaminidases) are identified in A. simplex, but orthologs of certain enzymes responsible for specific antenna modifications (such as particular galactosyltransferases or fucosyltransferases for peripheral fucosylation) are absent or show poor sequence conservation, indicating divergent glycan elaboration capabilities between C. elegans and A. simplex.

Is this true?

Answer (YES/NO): NO